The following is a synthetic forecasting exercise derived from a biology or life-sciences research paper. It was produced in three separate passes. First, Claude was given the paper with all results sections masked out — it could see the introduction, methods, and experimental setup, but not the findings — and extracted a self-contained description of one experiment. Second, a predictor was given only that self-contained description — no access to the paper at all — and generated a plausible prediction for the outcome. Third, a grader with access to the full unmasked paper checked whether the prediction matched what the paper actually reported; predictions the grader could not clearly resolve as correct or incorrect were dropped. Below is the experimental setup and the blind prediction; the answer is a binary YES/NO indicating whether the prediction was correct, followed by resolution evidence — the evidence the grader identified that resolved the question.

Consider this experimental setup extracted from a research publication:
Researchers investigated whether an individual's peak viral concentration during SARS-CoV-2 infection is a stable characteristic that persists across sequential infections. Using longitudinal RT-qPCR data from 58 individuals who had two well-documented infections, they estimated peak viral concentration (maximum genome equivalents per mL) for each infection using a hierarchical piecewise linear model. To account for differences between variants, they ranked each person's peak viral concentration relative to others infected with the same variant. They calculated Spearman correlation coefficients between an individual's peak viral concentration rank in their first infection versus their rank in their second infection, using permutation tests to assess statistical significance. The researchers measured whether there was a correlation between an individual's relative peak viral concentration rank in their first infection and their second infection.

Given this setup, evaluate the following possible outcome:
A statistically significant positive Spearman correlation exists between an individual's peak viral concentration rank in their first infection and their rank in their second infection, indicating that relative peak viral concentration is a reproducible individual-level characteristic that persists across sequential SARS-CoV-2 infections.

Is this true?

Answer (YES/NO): NO